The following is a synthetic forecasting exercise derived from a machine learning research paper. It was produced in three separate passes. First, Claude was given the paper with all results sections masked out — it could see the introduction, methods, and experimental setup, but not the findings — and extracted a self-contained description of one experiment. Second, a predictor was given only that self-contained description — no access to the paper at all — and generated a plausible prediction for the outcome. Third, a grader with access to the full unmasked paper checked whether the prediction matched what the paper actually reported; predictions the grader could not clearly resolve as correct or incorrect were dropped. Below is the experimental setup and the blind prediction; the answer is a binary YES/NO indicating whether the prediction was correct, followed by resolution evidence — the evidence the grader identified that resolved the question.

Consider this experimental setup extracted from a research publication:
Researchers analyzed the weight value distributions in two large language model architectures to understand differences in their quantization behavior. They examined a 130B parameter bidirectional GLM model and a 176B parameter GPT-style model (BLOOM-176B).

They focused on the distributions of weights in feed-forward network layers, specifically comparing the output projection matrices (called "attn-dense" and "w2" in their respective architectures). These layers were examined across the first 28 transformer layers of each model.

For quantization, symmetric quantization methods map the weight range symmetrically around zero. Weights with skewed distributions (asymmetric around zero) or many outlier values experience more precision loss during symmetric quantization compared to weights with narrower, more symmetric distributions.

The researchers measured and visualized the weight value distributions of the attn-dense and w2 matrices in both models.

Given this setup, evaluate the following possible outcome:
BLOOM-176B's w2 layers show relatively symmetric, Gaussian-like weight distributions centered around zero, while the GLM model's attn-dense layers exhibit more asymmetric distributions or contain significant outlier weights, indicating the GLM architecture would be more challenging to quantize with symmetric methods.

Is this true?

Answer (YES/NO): NO